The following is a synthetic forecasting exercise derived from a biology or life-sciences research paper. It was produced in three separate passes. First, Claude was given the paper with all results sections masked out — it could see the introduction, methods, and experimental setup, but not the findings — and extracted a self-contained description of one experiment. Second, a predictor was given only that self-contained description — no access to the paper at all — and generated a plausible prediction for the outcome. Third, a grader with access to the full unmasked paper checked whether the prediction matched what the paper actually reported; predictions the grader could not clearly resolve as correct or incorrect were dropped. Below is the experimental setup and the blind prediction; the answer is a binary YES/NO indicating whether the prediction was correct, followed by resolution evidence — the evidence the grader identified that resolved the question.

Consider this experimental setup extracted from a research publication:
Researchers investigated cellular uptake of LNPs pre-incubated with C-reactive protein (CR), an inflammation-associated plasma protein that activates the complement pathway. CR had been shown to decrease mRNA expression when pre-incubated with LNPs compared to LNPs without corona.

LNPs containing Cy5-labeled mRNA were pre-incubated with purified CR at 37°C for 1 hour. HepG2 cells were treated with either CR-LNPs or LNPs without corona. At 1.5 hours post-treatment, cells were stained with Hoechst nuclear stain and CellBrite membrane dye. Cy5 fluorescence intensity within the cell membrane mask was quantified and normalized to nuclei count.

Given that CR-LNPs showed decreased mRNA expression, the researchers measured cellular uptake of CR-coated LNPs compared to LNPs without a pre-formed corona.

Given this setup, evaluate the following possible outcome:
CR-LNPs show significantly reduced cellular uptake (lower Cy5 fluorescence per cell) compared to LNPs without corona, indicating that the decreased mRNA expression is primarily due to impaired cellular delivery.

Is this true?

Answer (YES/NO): NO